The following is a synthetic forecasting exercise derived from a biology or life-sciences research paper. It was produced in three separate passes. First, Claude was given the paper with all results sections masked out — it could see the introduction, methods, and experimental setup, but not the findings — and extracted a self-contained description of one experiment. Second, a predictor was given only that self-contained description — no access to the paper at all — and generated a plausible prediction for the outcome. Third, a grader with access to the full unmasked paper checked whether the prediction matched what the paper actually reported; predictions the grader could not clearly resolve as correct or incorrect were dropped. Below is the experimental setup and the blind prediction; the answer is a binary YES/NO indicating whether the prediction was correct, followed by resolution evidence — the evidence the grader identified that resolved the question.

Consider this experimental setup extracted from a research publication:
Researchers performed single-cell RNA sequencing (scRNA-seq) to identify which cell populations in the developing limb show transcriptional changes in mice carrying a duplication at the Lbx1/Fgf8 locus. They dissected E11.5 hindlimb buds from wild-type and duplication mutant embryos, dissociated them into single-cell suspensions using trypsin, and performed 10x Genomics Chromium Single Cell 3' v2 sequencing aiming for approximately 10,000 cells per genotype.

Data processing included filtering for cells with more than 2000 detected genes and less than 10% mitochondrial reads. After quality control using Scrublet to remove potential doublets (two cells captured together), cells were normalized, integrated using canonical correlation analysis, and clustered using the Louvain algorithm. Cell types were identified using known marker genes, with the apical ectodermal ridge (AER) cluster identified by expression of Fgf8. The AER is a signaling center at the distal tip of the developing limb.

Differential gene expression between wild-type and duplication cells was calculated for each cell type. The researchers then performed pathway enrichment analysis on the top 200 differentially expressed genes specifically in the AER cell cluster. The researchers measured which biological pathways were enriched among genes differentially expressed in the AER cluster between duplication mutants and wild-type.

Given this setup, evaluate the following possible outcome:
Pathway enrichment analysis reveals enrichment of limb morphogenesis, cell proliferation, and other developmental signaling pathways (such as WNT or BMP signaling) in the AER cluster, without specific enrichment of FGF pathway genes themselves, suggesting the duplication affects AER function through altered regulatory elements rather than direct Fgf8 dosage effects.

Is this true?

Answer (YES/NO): NO